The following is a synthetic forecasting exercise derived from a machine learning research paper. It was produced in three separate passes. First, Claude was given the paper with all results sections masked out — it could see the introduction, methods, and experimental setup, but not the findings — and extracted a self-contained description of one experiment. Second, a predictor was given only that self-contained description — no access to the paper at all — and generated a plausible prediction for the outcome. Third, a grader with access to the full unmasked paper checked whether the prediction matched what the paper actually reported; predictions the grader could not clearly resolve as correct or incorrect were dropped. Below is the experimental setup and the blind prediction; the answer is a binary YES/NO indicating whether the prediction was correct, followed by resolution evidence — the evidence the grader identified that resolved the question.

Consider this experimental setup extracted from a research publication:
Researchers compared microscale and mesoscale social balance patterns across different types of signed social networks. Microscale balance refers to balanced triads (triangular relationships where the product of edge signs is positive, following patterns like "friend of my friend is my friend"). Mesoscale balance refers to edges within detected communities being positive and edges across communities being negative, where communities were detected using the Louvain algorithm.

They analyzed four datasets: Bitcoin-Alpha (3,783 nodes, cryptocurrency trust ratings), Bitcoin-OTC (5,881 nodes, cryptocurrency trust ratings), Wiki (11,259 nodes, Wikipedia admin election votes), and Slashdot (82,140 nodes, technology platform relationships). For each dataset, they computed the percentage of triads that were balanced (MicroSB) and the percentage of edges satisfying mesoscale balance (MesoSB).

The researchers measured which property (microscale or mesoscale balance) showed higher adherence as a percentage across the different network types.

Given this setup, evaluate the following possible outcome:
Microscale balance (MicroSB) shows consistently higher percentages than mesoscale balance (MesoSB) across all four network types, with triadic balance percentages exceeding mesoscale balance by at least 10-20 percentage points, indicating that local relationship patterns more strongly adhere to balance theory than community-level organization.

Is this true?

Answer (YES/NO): YES